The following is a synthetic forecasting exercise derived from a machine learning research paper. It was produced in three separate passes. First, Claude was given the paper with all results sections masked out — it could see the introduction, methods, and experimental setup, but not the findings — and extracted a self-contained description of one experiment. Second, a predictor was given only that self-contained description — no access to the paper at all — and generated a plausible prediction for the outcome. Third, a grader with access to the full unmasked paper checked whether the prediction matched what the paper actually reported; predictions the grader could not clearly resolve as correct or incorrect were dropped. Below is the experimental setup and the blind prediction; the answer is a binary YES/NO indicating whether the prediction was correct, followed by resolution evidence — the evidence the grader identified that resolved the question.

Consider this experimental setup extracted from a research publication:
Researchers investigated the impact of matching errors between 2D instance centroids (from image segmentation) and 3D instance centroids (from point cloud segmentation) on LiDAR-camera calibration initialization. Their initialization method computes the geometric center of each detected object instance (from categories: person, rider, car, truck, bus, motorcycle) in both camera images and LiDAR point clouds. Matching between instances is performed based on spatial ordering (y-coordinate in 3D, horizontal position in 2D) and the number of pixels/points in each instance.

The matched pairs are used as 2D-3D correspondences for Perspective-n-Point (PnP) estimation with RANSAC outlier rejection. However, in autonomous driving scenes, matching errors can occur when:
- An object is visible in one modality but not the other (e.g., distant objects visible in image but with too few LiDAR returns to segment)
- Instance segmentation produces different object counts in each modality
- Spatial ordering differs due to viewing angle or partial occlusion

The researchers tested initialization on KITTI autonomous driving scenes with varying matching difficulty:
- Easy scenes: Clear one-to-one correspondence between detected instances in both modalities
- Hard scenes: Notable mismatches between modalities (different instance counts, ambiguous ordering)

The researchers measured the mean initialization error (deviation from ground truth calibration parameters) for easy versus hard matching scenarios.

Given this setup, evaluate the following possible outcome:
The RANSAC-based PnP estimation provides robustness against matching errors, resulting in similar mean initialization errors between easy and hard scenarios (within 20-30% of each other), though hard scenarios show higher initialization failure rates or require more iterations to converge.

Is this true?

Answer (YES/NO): NO